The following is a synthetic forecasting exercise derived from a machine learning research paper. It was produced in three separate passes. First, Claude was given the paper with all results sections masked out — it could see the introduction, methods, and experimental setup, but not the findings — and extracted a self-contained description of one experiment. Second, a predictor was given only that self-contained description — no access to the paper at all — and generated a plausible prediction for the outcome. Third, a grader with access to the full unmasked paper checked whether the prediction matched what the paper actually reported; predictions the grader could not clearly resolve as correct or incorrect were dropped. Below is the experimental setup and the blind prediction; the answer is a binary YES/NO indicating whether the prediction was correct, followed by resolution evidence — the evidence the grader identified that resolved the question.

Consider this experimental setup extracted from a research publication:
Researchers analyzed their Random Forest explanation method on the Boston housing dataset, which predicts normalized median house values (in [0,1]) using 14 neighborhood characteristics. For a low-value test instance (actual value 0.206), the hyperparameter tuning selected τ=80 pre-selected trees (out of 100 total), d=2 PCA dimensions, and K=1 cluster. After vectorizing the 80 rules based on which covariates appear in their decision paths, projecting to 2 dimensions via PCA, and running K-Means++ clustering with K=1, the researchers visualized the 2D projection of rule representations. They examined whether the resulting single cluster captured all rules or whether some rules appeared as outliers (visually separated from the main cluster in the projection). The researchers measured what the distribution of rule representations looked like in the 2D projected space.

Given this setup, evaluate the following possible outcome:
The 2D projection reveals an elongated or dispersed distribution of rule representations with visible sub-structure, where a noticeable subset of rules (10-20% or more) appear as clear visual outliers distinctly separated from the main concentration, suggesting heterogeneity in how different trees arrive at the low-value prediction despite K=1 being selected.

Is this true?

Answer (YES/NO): NO